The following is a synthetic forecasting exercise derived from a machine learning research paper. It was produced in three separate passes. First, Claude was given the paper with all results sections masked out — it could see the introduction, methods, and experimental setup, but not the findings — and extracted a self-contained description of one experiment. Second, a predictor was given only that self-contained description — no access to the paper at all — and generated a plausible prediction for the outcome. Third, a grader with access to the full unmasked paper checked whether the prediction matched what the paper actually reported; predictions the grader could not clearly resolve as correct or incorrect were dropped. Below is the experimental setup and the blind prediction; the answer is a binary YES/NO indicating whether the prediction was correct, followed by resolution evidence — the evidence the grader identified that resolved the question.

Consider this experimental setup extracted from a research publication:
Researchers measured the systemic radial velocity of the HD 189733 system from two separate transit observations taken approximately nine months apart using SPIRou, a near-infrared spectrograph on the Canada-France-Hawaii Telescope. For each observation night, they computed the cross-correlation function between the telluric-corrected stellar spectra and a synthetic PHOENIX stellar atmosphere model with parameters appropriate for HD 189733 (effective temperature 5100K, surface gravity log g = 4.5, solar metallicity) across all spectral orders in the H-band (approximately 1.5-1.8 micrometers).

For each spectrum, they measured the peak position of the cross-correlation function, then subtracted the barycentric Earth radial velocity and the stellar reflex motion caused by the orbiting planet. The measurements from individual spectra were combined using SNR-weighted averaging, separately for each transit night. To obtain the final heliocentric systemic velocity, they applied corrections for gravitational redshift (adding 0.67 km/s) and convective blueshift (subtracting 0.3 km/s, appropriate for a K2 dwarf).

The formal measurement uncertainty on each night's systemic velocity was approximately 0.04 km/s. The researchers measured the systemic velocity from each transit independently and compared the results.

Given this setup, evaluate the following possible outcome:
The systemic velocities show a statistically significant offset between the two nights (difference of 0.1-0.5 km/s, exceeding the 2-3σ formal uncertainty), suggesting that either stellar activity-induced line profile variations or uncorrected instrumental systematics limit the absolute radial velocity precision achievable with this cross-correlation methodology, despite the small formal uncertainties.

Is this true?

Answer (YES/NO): YES